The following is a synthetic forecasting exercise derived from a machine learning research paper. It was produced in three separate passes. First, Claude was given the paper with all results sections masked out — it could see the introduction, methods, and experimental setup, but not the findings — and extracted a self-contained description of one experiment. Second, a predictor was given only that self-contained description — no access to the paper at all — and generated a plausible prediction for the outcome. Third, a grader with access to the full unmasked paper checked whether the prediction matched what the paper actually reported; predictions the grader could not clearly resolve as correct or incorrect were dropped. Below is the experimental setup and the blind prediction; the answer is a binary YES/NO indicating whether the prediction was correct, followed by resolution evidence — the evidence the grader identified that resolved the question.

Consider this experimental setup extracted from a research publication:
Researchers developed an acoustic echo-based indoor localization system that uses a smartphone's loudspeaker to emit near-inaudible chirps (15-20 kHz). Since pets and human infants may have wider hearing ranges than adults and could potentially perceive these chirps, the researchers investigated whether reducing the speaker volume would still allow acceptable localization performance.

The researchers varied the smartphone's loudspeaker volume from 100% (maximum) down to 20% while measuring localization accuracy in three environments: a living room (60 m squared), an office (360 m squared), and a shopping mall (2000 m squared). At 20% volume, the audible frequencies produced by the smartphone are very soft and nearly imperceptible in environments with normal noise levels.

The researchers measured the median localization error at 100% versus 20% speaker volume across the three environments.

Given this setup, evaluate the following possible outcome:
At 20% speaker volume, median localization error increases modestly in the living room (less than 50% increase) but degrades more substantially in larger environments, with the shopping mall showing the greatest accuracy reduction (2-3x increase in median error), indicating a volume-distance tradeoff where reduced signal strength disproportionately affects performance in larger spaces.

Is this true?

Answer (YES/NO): NO